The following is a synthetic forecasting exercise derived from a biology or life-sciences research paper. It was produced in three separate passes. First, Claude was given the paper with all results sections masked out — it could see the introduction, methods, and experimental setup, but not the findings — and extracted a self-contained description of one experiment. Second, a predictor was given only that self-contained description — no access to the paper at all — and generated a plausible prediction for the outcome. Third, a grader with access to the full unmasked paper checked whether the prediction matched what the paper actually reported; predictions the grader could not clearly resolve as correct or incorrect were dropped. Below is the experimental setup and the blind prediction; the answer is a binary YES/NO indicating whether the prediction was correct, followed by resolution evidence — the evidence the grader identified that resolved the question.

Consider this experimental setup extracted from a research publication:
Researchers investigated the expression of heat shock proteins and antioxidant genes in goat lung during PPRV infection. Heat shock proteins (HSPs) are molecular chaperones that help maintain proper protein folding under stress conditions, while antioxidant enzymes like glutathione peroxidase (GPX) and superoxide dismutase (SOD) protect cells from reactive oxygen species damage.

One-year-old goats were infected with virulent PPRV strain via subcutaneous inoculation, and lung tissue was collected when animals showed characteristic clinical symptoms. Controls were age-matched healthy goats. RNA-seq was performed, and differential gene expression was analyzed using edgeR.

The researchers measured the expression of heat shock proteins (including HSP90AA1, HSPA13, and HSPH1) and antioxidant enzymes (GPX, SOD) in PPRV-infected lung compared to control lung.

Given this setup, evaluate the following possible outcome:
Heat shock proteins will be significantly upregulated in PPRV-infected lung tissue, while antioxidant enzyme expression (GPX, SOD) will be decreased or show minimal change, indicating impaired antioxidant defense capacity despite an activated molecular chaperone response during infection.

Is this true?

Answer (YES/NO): NO